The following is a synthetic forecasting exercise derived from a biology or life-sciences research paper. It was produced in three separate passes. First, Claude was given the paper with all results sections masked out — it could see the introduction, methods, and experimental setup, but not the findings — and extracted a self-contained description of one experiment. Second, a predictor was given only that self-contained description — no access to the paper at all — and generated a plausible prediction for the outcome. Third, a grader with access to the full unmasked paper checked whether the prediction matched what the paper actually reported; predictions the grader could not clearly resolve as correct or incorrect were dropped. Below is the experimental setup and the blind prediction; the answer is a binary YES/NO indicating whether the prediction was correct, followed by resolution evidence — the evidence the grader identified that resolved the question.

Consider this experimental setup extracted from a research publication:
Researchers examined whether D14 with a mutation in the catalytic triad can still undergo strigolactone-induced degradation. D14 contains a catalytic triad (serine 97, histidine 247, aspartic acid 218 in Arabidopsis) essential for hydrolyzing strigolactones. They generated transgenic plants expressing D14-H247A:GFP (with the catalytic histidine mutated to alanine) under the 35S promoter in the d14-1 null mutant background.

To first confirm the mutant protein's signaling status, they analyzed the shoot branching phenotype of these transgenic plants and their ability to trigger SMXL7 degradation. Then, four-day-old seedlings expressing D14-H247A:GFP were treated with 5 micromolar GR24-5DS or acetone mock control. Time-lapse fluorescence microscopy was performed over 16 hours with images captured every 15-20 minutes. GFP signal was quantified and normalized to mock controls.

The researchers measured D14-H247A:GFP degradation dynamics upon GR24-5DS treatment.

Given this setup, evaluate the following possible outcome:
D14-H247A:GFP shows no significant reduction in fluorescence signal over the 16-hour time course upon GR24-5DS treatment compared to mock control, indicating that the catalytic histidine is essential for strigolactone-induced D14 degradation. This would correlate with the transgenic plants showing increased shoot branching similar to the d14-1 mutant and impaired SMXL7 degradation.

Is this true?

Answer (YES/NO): NO